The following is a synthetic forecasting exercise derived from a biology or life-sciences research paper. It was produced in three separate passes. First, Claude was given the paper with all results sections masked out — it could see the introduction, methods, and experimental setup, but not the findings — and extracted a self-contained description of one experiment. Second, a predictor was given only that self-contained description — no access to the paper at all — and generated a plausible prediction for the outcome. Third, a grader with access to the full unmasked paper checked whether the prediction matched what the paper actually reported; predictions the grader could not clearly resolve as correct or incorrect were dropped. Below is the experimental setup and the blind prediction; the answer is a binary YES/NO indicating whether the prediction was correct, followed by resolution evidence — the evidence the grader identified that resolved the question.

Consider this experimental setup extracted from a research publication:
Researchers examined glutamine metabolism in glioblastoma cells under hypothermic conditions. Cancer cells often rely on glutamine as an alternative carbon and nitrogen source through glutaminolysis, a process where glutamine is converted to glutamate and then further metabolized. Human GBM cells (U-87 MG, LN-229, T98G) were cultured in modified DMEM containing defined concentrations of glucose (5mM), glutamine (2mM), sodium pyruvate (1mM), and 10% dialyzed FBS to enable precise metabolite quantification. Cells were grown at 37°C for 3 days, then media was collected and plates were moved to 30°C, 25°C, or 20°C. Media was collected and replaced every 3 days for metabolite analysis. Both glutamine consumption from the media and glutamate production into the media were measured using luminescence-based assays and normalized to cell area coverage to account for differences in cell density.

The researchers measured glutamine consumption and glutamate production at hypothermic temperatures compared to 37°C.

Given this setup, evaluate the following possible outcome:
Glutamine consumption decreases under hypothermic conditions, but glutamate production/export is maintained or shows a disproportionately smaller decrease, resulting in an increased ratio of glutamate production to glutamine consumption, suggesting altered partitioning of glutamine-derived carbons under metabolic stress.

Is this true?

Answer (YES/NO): NO